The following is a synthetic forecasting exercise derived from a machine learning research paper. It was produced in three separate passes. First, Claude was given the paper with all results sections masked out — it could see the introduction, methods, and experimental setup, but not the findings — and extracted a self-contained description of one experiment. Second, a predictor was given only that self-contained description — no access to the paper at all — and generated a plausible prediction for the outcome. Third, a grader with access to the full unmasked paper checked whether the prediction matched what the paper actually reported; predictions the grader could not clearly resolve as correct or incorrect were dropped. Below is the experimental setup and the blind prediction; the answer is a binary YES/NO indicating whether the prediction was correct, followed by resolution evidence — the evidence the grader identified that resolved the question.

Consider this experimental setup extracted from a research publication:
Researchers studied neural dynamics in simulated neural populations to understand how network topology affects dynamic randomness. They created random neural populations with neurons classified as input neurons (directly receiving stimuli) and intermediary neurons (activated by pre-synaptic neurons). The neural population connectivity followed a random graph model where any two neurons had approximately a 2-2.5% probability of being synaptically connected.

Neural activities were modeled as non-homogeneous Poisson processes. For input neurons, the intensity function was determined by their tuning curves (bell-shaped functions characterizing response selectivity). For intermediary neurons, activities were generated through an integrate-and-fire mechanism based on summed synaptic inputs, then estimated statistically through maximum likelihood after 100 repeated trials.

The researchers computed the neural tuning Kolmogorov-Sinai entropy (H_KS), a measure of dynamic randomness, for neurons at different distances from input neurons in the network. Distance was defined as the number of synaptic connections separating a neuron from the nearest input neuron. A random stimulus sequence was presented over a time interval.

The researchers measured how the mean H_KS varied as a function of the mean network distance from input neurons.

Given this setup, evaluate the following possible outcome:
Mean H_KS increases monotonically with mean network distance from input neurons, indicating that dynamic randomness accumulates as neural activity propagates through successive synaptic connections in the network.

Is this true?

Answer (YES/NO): NO